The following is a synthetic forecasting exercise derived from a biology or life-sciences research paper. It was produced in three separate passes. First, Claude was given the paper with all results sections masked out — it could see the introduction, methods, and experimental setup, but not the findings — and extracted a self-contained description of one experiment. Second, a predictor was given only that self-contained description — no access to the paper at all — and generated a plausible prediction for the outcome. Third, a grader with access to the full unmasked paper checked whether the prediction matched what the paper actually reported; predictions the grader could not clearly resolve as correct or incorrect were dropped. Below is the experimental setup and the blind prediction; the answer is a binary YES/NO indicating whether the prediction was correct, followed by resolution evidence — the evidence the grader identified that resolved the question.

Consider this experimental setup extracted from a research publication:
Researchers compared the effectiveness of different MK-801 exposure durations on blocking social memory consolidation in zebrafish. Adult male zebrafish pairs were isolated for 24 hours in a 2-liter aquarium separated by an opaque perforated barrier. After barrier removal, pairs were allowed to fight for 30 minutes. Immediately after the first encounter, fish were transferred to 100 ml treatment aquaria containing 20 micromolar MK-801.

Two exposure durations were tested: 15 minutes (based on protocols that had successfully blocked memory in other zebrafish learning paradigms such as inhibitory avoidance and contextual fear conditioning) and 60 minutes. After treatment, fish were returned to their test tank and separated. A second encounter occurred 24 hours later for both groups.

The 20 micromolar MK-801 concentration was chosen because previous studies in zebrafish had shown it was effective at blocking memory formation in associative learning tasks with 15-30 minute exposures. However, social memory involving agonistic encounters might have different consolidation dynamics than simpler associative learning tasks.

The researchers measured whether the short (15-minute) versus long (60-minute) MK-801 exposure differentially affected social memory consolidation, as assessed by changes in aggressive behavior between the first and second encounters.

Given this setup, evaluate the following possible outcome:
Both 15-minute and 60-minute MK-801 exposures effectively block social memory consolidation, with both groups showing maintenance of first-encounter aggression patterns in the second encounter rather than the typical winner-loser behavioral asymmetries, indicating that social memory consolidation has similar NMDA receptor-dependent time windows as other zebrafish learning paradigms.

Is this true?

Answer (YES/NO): NO